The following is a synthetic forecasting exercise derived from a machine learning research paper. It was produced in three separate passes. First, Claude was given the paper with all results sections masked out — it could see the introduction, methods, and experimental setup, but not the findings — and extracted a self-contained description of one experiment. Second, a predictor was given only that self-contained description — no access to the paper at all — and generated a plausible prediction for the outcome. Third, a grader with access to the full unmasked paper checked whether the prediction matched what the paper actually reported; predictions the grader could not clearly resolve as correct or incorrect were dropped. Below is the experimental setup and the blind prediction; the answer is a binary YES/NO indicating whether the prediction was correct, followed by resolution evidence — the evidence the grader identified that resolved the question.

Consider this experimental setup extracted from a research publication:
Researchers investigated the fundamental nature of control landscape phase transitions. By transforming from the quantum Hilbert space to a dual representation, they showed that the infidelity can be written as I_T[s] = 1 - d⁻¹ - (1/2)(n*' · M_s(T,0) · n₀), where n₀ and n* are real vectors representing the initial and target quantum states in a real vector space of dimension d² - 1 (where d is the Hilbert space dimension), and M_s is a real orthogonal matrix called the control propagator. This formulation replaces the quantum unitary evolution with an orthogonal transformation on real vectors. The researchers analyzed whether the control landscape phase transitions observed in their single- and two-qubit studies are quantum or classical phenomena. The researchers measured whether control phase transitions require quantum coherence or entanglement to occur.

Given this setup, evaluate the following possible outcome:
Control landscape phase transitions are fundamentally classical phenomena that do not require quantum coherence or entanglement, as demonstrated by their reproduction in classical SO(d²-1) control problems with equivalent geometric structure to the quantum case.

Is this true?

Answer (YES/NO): YES